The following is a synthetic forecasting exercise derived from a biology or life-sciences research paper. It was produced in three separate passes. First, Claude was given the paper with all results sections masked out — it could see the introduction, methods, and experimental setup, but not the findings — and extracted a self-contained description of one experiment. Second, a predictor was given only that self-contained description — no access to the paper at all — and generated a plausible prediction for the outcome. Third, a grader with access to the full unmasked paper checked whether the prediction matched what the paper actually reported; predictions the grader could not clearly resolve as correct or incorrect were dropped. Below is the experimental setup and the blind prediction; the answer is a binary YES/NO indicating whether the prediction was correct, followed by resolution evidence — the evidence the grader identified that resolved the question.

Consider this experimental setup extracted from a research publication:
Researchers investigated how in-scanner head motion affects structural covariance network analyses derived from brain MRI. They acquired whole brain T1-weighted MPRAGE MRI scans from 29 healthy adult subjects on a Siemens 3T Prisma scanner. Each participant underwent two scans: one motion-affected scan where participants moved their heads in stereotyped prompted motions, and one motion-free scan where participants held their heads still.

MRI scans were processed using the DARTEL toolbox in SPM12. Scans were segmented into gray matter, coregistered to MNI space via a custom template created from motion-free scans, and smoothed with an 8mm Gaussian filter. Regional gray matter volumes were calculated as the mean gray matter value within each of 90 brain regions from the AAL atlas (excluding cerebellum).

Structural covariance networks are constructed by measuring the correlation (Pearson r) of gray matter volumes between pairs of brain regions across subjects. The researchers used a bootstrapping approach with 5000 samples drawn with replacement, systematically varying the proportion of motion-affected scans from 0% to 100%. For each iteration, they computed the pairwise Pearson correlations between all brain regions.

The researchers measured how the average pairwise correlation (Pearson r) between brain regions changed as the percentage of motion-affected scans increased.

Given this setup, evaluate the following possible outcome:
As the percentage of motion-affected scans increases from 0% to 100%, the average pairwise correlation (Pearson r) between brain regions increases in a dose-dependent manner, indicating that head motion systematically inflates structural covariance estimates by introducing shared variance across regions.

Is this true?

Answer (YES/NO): YES